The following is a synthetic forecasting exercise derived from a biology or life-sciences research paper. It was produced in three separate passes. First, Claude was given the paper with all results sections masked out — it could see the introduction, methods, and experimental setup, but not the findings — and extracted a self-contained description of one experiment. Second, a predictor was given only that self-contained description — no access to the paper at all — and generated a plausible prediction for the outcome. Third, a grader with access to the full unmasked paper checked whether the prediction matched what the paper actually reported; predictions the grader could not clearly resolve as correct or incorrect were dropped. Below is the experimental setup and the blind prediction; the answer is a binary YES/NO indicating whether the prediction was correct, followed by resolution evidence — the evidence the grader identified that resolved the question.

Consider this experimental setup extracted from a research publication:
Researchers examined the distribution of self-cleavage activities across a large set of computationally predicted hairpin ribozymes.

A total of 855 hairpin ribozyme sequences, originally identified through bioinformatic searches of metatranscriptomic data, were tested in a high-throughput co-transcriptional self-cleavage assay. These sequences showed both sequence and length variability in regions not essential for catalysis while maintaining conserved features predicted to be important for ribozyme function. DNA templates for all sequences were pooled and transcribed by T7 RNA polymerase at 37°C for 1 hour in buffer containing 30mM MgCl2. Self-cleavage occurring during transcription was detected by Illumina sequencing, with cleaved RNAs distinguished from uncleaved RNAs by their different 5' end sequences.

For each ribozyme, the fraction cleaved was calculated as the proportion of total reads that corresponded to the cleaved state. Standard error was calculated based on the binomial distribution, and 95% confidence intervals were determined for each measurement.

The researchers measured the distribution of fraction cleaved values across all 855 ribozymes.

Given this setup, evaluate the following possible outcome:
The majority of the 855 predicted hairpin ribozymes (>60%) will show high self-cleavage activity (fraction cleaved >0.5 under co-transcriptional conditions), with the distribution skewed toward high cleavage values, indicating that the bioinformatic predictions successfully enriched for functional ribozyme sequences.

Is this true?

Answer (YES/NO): YES